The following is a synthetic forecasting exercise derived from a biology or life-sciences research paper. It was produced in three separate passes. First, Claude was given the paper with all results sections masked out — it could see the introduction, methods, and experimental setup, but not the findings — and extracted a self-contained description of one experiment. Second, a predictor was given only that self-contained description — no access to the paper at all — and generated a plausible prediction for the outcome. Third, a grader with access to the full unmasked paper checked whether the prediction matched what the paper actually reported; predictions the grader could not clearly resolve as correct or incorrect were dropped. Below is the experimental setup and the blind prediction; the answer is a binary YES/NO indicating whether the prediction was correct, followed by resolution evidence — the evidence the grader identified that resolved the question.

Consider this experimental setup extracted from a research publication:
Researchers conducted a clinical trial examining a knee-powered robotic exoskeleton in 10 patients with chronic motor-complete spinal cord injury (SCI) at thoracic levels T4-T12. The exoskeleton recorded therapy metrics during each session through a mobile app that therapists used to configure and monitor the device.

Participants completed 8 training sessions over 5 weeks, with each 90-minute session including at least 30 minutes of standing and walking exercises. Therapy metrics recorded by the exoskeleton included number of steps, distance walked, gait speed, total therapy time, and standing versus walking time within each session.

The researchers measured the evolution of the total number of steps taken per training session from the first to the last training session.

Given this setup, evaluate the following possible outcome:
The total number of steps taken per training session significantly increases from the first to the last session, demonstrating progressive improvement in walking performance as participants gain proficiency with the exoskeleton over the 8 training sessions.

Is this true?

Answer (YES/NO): YES